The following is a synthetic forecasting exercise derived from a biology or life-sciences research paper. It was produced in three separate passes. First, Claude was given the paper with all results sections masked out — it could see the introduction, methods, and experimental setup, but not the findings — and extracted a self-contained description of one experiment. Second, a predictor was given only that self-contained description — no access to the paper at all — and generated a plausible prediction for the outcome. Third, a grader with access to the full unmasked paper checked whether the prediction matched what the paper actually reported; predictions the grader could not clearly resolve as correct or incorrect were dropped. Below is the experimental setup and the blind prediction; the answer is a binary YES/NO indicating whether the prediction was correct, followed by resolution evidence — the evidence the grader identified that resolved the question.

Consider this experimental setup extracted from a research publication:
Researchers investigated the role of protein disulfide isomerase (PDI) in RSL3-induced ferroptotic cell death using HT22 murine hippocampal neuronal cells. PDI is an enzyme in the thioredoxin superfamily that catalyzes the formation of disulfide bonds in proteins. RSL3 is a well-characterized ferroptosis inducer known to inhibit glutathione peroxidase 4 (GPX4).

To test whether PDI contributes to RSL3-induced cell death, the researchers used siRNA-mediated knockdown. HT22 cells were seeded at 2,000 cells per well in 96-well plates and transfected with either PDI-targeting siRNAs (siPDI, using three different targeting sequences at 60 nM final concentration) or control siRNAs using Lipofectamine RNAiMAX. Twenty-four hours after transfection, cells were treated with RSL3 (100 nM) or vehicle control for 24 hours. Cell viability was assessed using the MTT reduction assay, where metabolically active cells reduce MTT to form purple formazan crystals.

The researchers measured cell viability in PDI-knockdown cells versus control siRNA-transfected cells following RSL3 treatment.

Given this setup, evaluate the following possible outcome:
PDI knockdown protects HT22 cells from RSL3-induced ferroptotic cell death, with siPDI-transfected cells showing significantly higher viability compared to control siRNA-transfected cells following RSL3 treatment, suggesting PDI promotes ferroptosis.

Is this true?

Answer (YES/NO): YES